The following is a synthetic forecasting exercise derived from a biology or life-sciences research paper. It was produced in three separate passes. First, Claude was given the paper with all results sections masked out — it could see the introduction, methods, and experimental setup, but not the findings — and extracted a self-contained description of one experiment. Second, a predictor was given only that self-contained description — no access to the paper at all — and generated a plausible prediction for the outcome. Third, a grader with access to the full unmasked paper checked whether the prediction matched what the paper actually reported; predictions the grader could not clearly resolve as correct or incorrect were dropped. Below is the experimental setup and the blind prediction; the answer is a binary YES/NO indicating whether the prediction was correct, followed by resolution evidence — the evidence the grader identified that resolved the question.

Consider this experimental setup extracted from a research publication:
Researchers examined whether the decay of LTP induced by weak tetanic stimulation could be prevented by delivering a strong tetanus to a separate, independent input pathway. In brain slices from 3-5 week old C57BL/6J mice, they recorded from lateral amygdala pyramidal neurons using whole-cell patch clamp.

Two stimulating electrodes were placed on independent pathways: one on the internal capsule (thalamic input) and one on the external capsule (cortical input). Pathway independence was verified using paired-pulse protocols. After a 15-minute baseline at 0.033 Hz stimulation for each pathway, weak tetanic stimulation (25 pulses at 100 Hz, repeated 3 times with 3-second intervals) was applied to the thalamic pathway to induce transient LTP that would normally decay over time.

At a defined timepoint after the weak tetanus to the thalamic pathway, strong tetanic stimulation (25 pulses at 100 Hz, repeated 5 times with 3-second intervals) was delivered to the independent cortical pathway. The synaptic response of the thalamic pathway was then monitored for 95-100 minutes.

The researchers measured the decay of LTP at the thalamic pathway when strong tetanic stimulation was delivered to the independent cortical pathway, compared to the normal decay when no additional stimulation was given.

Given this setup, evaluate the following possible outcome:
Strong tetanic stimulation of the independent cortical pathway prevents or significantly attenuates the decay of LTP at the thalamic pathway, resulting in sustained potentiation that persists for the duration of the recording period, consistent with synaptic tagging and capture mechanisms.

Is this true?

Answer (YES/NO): YES